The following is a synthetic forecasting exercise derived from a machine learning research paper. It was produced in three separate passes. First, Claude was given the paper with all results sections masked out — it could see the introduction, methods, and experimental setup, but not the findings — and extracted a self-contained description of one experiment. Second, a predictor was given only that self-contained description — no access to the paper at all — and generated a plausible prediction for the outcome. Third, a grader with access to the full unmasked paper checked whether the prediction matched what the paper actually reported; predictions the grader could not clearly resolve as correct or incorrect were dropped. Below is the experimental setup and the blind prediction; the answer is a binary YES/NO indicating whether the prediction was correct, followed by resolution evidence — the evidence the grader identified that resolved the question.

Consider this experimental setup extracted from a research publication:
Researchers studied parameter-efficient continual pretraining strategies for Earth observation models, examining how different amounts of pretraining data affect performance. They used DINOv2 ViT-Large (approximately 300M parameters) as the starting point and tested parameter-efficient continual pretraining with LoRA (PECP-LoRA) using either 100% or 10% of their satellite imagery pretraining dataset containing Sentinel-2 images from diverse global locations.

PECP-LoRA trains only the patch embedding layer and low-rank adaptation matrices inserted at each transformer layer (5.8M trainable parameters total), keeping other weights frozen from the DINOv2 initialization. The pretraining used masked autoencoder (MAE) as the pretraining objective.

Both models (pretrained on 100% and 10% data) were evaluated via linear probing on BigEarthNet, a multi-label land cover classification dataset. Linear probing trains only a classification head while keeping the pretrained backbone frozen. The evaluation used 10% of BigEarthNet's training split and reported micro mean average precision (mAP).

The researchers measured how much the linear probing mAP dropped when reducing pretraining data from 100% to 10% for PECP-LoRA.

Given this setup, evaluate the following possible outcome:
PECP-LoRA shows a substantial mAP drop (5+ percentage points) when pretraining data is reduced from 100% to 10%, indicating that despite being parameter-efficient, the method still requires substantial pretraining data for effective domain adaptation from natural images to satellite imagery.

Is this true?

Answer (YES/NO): NO